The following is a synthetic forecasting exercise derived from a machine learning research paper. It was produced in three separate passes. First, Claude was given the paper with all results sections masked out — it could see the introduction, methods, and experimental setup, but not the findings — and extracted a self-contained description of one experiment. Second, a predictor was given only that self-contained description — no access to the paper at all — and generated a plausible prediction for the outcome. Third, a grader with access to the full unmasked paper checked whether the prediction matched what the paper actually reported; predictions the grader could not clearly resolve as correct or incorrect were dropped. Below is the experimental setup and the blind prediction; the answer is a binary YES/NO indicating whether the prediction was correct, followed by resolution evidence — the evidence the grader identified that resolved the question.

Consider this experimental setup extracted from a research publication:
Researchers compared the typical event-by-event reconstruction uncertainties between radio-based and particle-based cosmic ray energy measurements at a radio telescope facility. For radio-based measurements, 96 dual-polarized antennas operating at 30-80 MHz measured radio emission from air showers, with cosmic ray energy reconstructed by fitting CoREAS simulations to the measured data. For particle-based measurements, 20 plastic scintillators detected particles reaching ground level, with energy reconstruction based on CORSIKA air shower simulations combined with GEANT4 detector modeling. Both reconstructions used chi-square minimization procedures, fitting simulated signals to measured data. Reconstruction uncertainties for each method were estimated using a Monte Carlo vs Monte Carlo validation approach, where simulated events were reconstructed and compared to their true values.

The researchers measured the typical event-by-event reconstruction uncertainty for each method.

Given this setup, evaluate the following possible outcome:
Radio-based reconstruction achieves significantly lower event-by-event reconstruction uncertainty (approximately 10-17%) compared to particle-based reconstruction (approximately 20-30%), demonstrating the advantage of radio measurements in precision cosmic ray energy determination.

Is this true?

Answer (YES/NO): NO